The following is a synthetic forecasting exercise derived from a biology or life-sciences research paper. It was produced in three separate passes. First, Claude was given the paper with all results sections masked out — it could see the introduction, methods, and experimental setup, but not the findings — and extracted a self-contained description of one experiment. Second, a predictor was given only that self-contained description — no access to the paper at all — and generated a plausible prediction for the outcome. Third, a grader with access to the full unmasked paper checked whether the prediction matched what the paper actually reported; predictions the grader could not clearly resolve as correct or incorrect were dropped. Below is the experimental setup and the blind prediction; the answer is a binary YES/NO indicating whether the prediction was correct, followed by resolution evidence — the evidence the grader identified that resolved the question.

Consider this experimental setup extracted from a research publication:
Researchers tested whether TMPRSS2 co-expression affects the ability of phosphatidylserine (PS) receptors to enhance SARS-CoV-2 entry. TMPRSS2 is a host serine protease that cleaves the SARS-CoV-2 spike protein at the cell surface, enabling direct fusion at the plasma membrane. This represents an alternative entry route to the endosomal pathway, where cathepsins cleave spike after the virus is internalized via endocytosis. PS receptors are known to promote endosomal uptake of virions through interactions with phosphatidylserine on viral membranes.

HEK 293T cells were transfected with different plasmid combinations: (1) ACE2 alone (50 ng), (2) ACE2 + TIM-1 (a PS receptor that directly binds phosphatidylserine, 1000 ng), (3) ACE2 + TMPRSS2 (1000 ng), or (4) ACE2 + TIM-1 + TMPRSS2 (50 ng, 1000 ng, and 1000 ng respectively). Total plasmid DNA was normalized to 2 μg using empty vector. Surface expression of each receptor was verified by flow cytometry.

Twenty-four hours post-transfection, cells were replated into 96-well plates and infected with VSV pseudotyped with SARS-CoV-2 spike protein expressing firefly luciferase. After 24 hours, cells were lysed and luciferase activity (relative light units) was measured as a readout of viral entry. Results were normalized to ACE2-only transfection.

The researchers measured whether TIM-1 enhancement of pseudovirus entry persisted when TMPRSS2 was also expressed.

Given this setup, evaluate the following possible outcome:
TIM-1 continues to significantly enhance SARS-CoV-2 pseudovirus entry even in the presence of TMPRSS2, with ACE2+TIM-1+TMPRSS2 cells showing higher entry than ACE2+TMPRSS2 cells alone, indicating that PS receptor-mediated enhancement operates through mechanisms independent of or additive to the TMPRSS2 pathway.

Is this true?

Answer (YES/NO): NO